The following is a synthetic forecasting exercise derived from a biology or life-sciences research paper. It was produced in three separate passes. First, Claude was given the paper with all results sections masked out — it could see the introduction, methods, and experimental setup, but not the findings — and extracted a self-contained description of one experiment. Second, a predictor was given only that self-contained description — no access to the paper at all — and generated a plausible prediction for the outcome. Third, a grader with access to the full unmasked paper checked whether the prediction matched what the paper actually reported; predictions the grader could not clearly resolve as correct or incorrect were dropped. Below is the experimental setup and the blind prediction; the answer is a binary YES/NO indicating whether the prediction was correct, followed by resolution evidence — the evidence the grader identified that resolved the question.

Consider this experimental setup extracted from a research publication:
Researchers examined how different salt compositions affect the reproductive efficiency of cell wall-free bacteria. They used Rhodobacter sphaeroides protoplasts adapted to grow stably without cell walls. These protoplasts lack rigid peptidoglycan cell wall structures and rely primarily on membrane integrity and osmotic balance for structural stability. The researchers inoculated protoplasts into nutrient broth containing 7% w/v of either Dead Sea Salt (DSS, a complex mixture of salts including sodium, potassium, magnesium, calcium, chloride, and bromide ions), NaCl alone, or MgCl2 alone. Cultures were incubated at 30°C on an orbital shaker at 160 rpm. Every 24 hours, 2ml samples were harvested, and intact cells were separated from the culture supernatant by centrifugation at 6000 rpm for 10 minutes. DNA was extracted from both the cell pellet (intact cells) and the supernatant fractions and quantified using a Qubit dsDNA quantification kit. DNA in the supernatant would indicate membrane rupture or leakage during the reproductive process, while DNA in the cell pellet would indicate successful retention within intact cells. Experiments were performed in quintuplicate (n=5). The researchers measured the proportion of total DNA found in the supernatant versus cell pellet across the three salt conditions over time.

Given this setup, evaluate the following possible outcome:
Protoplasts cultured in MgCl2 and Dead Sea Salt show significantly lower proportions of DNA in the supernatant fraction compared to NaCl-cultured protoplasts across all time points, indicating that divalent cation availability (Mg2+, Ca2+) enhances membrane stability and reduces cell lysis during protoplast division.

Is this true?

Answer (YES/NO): NO